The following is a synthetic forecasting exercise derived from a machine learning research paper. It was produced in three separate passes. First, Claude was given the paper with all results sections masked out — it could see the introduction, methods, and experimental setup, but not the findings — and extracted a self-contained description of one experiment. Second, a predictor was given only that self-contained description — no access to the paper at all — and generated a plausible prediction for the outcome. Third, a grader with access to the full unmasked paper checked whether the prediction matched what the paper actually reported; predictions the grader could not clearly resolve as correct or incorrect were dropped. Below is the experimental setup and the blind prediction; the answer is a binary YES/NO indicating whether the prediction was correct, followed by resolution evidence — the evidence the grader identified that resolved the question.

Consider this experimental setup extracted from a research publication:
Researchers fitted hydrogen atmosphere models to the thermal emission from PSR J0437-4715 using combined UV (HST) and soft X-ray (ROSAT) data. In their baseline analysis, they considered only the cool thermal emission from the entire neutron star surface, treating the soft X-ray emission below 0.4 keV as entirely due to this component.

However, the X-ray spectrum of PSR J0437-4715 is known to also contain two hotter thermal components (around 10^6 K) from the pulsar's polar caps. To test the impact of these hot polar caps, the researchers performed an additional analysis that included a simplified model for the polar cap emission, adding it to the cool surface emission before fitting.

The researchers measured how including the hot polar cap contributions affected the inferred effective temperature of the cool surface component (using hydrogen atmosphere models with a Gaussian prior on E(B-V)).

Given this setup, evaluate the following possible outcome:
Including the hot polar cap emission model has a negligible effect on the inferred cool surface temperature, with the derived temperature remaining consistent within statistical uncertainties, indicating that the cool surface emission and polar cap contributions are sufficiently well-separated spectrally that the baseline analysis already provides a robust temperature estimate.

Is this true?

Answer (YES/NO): NO